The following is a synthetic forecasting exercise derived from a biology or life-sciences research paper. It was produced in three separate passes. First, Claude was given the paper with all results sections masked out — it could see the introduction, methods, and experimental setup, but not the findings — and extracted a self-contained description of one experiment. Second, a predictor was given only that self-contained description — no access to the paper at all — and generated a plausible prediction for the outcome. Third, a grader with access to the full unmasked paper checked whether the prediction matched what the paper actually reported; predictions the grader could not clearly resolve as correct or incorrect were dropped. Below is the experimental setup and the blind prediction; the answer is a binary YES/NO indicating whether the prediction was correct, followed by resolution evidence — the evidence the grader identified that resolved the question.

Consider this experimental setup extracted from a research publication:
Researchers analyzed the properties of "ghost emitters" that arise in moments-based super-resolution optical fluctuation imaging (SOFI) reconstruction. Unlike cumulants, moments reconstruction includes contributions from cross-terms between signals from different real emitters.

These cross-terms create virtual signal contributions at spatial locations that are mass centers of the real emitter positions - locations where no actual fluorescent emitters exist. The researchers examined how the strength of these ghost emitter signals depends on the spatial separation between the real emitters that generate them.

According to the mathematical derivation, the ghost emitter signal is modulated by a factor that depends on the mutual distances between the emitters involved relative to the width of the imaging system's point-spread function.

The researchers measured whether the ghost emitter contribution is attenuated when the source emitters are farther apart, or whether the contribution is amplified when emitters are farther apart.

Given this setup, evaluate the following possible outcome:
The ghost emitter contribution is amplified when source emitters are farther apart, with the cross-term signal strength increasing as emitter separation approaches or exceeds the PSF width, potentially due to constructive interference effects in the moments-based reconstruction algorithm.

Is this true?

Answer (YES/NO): NO